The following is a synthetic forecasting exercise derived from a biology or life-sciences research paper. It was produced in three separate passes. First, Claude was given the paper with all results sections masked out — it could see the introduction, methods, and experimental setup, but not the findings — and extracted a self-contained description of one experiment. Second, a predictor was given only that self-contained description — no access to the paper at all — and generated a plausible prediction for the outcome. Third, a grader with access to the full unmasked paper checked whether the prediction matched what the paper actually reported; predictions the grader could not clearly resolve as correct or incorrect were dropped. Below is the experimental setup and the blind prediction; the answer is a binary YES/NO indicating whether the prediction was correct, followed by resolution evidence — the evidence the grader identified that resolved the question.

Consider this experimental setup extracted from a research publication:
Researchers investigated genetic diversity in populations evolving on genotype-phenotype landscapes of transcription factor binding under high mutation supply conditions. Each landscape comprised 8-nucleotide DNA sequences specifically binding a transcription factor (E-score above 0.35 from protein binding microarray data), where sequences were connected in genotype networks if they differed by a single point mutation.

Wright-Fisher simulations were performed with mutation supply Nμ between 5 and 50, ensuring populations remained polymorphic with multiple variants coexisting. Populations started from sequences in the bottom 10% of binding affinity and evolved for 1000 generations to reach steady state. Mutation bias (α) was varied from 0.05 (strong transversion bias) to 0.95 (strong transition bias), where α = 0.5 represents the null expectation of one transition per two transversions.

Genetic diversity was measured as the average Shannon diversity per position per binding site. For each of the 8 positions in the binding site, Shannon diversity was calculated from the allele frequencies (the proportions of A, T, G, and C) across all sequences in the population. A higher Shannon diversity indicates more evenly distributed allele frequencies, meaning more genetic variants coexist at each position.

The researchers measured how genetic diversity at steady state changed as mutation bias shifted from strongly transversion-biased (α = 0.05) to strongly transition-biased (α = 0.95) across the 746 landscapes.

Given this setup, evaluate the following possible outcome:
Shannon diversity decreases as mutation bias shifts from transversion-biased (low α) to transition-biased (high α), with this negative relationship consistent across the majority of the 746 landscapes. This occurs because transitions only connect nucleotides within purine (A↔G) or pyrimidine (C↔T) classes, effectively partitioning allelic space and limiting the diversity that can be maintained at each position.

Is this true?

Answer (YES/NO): NO